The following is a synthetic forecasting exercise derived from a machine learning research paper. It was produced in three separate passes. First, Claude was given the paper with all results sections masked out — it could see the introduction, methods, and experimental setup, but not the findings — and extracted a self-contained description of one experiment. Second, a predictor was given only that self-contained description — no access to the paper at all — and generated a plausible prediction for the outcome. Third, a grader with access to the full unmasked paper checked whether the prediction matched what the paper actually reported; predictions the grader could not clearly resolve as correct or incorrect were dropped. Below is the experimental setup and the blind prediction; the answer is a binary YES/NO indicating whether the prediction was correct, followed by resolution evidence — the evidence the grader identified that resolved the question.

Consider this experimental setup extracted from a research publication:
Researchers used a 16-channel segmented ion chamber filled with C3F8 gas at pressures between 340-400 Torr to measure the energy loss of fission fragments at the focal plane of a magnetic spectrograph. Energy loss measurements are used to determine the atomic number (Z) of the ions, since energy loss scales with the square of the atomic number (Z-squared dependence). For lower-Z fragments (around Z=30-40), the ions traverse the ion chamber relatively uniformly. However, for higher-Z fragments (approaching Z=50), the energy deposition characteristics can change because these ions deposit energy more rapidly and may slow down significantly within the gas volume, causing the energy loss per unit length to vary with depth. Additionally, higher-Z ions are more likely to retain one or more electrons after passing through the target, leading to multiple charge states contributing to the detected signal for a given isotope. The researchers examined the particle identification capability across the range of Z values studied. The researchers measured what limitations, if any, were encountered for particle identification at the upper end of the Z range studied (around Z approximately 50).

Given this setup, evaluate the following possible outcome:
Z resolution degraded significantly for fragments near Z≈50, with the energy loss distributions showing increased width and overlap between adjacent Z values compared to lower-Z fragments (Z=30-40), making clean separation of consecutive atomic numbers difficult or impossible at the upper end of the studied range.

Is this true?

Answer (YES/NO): NO